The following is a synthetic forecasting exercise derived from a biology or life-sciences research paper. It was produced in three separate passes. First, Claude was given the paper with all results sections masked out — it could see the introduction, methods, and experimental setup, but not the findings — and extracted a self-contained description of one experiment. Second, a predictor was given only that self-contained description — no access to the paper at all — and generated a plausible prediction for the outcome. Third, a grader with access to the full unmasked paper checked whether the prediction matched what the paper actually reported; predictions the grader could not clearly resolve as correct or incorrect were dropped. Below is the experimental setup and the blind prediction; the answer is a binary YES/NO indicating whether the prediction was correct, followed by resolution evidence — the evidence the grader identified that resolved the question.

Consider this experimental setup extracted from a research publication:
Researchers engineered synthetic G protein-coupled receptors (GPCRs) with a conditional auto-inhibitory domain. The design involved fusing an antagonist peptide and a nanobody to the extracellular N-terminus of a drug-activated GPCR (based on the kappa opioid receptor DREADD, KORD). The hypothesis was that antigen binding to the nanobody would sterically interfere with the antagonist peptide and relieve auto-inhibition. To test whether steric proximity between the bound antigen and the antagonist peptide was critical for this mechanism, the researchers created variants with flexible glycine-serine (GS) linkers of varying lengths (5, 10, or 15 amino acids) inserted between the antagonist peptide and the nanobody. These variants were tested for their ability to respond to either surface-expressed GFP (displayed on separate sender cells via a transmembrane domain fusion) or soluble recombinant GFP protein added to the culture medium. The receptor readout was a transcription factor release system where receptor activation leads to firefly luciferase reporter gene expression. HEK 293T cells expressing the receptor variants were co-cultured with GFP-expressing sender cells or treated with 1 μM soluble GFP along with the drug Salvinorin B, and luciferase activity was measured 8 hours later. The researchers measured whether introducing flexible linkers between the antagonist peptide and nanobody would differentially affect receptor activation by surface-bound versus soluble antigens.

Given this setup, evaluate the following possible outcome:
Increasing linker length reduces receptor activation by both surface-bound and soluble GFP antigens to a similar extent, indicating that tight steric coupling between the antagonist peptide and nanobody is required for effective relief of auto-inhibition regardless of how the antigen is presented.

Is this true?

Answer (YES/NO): NO